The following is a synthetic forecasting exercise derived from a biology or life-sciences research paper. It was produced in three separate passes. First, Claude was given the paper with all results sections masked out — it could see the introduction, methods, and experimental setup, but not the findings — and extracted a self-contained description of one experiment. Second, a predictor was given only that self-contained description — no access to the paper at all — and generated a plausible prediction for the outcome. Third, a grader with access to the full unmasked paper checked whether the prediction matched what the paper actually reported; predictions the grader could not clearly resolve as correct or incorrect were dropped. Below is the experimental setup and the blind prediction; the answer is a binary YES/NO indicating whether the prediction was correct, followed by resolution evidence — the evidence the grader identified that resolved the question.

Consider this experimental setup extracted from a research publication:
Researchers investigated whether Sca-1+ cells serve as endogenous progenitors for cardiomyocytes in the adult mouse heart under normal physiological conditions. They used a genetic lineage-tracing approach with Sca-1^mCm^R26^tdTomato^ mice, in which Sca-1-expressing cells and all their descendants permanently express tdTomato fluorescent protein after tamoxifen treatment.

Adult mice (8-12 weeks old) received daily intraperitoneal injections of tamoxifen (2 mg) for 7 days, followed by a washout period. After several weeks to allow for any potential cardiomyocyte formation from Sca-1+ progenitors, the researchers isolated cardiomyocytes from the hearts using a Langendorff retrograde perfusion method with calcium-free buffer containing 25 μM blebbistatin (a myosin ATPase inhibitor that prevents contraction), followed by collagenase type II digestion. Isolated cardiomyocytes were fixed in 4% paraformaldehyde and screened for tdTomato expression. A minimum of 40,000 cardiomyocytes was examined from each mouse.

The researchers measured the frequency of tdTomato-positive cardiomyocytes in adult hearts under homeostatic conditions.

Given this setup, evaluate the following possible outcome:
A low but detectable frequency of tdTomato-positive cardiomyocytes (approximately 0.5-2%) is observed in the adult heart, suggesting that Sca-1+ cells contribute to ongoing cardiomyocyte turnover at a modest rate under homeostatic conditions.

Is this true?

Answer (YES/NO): NO